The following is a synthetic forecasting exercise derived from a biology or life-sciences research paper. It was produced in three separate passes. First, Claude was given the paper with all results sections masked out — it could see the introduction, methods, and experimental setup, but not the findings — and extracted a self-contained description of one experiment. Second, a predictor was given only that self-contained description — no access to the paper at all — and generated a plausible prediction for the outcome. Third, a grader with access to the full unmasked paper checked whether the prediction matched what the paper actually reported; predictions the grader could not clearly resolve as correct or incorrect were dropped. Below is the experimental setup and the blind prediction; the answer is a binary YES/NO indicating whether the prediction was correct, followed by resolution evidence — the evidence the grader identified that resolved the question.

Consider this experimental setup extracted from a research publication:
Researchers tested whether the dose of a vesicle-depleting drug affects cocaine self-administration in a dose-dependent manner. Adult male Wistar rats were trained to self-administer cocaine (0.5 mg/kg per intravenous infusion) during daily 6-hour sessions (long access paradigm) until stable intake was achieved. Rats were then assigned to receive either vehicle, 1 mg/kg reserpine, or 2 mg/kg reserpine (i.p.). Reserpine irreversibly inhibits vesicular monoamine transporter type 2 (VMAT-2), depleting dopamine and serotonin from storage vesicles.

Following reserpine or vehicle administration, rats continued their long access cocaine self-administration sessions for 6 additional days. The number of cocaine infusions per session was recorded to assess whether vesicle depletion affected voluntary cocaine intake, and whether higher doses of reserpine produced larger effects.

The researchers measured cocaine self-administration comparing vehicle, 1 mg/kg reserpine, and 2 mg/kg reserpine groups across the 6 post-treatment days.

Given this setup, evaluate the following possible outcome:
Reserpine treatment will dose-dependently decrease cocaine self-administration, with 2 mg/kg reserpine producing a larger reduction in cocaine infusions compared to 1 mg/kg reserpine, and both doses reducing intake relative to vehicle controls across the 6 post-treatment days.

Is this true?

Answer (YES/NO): YES